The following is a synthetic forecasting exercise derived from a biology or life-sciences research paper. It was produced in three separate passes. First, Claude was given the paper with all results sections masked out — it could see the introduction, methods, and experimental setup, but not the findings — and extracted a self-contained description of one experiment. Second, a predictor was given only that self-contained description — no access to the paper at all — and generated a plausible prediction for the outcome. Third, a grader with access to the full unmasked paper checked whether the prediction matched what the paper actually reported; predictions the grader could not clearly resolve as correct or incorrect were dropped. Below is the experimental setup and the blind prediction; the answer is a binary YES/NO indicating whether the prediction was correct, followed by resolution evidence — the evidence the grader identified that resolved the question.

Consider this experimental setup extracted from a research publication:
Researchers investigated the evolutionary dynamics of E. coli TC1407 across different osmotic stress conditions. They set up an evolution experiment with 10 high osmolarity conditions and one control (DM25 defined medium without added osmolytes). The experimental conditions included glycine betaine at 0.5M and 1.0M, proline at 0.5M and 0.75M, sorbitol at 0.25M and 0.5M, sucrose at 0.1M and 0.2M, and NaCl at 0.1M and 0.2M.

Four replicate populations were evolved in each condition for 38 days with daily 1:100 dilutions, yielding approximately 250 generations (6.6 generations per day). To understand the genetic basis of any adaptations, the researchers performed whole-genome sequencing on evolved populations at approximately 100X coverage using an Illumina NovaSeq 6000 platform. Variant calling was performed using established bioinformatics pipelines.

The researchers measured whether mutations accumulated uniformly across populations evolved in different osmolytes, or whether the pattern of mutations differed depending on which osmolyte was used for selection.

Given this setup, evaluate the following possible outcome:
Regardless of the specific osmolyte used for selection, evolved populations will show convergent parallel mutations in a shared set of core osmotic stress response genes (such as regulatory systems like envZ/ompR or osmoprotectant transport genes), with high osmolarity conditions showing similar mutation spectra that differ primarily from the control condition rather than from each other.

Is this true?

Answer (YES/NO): NO